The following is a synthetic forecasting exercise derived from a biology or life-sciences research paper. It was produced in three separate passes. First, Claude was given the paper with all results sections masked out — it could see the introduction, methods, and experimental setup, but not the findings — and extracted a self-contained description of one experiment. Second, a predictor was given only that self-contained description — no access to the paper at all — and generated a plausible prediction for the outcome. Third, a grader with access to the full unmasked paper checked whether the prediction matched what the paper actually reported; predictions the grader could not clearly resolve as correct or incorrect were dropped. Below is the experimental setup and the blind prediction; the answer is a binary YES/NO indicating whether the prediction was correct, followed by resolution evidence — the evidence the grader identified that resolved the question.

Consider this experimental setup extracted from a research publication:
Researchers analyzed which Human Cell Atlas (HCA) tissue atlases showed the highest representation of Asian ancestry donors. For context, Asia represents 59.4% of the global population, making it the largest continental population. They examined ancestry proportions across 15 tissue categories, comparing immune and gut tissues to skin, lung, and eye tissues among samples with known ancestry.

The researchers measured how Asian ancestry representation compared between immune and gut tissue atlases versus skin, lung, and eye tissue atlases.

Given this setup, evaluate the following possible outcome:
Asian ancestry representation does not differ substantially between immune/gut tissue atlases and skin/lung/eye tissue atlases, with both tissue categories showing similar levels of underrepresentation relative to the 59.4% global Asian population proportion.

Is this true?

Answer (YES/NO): NO